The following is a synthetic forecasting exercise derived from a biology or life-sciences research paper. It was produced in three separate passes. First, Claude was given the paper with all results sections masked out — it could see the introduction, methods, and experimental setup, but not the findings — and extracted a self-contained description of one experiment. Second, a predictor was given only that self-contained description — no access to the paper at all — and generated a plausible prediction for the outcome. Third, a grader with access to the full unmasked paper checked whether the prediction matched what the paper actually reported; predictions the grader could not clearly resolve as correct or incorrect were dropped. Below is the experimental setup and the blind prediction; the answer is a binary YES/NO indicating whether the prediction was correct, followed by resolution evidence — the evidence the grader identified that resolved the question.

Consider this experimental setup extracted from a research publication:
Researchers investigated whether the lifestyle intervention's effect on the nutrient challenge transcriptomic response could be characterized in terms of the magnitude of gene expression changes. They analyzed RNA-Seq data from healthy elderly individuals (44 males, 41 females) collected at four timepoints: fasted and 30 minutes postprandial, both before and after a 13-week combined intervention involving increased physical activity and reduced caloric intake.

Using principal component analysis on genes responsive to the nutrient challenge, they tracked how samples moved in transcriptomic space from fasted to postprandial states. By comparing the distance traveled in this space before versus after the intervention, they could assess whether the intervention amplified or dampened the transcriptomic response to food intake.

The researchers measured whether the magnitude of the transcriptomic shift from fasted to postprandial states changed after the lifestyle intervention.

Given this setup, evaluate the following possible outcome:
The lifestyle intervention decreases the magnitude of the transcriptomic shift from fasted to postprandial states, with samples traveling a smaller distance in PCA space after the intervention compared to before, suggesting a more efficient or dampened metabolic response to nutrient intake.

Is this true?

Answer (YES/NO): NO